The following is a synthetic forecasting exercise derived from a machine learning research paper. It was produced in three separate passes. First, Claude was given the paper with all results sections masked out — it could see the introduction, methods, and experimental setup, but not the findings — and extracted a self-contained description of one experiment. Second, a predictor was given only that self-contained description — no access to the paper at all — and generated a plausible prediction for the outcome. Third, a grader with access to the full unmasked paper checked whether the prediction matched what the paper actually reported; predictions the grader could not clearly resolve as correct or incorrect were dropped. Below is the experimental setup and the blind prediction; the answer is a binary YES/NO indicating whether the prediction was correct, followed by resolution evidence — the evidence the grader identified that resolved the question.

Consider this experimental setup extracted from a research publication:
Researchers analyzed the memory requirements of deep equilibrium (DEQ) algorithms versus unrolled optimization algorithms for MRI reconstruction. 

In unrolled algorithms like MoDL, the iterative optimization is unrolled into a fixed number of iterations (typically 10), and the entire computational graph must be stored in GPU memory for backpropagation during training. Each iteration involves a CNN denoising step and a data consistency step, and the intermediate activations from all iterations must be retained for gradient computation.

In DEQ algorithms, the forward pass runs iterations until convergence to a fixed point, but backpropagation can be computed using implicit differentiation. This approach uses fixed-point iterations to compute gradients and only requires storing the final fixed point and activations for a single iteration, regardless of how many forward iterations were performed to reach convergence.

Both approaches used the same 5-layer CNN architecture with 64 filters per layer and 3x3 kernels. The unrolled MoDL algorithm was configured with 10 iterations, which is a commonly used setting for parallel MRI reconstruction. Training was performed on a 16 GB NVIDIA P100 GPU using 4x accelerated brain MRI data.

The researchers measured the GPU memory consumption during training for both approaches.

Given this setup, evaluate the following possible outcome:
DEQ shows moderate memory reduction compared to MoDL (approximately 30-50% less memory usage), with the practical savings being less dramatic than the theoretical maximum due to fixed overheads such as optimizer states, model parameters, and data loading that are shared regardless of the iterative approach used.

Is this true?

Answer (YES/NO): NO